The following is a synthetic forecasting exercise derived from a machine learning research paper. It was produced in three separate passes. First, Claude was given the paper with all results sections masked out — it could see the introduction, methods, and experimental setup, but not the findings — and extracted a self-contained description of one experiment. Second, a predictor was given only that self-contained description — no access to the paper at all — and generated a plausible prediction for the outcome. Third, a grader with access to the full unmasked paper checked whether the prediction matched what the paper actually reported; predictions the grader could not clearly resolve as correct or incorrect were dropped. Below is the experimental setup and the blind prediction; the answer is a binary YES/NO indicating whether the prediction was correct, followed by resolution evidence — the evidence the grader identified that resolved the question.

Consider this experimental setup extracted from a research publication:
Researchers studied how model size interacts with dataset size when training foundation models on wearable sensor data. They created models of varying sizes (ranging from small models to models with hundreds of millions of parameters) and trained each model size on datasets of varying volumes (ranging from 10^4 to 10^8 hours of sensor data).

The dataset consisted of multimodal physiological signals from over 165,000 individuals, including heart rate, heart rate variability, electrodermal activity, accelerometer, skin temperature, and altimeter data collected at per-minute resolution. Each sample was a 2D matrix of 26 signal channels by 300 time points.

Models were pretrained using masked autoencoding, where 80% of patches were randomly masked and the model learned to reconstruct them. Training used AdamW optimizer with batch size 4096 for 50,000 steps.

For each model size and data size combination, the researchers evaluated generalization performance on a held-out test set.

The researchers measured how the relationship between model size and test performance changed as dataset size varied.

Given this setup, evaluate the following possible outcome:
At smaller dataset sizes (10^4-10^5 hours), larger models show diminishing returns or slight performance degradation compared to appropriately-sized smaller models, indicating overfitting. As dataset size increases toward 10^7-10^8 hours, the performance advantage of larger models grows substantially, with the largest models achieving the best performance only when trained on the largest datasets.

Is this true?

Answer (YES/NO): NO